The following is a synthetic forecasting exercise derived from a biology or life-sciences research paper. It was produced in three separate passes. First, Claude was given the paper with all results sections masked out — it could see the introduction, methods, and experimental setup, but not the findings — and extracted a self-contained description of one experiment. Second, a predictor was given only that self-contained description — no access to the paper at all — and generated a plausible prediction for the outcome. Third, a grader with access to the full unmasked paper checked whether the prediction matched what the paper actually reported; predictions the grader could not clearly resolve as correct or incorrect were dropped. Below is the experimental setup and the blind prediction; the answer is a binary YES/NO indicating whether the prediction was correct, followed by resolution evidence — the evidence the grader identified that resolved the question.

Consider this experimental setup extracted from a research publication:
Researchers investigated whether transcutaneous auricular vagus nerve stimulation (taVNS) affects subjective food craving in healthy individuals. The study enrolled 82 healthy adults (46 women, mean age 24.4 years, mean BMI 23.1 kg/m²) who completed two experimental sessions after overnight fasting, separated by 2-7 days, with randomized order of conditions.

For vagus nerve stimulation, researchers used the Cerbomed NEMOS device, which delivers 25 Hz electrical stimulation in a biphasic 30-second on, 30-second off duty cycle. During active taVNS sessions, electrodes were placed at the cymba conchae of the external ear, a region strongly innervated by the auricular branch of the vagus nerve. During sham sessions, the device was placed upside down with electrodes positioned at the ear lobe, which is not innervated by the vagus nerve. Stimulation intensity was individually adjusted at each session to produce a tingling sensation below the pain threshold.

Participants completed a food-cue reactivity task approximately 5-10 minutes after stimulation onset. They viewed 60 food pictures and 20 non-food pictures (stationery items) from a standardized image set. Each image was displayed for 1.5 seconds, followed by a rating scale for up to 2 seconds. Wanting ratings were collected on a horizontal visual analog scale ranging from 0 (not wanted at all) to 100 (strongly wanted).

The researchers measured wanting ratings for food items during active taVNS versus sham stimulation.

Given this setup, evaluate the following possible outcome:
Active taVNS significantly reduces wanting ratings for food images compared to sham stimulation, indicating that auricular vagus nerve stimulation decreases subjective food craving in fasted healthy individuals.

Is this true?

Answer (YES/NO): NO